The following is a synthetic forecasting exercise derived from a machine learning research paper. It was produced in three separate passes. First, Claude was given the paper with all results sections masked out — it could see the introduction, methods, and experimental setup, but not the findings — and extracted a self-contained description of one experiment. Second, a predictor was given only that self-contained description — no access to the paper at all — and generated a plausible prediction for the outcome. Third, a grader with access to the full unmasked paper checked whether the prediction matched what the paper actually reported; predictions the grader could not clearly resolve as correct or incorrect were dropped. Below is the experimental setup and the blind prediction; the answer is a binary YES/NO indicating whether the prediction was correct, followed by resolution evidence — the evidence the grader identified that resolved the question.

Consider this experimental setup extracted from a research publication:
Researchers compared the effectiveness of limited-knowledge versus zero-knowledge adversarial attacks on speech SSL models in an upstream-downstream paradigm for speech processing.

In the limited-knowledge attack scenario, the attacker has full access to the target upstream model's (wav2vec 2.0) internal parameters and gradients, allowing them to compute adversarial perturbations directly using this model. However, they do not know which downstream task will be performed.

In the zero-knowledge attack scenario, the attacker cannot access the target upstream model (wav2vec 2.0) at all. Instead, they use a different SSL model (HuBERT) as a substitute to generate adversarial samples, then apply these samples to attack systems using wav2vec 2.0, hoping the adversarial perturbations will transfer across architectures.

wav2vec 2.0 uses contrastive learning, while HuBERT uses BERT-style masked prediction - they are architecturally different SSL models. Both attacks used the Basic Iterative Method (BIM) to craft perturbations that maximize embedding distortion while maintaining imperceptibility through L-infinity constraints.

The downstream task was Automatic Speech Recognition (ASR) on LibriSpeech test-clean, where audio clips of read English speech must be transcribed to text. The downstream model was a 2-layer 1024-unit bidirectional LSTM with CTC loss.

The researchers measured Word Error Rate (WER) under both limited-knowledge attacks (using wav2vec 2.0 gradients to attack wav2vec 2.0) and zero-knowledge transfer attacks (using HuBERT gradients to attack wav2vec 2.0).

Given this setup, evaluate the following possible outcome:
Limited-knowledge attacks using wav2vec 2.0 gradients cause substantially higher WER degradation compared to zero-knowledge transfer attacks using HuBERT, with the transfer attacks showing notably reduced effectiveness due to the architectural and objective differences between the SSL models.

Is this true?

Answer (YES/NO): YES